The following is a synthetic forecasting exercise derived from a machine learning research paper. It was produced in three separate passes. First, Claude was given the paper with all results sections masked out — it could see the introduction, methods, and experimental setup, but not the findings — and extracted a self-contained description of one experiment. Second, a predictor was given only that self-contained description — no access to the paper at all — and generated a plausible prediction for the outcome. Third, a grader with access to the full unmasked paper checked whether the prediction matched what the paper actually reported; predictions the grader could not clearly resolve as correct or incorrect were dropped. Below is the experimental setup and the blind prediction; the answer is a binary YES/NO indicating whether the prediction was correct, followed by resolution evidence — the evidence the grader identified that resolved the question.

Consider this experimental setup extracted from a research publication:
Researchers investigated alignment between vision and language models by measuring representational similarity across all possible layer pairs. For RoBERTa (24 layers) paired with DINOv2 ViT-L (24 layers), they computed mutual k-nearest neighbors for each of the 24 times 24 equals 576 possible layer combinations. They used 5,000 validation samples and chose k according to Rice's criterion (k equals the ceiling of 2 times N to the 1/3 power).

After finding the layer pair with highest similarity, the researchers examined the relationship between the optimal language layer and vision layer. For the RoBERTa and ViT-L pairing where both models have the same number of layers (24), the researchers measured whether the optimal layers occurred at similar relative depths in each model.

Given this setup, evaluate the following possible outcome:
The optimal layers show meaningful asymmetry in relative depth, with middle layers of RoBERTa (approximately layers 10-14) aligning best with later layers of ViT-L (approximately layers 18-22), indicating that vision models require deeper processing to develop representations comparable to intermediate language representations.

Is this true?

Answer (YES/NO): NO